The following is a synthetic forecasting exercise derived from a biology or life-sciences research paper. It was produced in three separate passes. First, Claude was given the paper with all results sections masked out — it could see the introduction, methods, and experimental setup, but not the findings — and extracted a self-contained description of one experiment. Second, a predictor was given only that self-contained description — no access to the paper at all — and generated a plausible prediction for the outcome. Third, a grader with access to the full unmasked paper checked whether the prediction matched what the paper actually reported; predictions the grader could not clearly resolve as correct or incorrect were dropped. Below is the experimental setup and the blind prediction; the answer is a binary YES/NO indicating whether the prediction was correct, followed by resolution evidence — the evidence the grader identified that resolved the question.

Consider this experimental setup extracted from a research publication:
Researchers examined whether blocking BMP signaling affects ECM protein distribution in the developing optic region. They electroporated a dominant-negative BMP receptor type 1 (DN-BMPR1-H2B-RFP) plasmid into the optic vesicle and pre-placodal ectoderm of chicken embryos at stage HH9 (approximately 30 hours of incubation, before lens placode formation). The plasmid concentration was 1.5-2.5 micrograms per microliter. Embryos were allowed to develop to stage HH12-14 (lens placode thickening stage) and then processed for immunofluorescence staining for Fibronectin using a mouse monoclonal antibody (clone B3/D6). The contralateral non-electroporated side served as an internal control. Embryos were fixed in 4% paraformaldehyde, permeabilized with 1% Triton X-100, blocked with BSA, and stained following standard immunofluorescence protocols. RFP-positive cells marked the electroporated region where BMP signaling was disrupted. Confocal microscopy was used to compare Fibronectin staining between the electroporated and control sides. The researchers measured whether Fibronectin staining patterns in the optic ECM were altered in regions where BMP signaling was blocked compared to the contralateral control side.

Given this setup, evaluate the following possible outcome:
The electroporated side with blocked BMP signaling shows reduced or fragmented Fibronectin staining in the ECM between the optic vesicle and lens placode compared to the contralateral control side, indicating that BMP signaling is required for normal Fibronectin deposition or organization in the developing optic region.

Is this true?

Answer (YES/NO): NO